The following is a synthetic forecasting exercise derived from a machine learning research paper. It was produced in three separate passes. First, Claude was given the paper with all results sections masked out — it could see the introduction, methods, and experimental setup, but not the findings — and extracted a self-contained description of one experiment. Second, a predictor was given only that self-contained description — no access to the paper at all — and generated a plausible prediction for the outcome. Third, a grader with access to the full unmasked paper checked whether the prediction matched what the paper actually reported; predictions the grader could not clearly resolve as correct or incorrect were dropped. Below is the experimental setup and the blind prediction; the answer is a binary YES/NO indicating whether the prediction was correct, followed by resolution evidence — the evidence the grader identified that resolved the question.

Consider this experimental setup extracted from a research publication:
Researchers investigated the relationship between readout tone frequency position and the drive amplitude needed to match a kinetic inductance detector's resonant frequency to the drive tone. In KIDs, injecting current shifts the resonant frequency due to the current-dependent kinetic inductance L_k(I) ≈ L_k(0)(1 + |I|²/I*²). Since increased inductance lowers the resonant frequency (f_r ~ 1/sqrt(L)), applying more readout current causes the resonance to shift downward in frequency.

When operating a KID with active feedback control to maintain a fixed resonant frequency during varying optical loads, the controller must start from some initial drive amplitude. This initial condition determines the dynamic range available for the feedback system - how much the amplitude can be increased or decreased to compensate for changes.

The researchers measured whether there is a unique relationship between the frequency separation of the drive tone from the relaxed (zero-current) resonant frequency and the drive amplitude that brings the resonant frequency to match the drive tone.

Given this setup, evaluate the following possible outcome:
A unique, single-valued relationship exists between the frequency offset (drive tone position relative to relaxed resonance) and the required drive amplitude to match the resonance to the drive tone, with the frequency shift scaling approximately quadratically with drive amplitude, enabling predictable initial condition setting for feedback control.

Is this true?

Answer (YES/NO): NO